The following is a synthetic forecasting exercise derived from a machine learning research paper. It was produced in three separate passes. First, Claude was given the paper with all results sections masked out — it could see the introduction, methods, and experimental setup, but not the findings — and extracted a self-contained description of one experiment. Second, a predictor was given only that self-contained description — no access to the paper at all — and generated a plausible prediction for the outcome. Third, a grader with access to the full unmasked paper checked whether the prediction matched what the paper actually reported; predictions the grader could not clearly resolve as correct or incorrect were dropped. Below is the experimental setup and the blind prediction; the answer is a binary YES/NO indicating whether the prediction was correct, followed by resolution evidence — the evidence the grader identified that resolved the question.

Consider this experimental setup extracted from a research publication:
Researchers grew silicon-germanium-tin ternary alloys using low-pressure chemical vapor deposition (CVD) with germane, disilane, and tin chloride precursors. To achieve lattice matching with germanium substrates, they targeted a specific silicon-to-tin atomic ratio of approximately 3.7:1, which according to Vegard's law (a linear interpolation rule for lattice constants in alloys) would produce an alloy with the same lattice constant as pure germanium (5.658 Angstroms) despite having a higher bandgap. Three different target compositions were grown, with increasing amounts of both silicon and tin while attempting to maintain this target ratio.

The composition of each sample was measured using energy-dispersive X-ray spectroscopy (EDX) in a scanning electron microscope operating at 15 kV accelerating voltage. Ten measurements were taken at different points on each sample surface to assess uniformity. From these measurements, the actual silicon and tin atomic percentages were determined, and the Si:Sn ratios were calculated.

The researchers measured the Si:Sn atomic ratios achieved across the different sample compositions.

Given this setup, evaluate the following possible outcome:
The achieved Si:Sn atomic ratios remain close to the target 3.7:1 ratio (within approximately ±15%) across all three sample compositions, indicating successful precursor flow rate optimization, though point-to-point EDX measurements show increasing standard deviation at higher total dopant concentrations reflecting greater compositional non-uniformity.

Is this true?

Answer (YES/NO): NO